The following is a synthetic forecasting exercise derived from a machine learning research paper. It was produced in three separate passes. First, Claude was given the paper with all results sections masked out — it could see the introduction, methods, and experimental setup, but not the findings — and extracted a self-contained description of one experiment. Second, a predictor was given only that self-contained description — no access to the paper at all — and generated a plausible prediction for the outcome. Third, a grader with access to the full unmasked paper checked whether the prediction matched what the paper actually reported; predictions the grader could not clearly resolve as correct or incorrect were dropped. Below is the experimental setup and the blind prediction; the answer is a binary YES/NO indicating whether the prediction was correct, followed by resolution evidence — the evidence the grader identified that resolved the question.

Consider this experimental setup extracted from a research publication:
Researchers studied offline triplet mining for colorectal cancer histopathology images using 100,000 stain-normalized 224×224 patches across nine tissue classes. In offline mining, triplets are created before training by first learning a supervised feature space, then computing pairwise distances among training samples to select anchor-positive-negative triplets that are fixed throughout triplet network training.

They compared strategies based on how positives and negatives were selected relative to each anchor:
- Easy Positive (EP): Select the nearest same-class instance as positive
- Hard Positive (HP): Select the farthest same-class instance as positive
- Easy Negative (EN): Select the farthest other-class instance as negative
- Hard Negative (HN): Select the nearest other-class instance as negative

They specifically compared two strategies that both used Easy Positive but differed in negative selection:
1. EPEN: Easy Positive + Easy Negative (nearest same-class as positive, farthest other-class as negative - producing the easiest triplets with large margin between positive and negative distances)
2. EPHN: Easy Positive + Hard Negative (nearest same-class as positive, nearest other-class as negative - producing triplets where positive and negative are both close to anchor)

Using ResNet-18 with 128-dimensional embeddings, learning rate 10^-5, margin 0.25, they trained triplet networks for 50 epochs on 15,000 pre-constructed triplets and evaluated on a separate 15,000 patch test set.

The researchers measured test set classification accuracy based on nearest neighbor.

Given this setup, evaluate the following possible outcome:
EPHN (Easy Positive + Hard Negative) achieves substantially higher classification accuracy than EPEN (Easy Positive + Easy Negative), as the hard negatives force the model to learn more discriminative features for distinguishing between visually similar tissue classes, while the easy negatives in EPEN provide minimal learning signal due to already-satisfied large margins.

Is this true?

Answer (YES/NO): YES